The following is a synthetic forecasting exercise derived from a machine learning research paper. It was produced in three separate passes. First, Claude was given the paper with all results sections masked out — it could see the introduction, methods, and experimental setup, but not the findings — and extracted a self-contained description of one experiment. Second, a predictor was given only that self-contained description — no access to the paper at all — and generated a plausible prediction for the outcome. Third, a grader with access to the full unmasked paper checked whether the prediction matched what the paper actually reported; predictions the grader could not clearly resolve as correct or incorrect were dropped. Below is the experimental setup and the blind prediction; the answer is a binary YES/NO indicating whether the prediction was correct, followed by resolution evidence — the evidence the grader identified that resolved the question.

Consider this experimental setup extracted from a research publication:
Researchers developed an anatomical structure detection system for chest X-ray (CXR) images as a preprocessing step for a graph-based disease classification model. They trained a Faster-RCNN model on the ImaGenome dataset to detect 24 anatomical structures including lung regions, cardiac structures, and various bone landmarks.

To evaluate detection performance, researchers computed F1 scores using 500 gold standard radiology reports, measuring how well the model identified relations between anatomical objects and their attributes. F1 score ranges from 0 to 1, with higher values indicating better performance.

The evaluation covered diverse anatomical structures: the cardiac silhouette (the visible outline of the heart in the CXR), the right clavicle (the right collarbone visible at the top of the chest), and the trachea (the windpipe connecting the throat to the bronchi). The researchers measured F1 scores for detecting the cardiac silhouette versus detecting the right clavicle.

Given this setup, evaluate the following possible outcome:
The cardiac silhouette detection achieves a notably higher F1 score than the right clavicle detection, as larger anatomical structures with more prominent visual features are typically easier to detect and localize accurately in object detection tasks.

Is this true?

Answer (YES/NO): YES